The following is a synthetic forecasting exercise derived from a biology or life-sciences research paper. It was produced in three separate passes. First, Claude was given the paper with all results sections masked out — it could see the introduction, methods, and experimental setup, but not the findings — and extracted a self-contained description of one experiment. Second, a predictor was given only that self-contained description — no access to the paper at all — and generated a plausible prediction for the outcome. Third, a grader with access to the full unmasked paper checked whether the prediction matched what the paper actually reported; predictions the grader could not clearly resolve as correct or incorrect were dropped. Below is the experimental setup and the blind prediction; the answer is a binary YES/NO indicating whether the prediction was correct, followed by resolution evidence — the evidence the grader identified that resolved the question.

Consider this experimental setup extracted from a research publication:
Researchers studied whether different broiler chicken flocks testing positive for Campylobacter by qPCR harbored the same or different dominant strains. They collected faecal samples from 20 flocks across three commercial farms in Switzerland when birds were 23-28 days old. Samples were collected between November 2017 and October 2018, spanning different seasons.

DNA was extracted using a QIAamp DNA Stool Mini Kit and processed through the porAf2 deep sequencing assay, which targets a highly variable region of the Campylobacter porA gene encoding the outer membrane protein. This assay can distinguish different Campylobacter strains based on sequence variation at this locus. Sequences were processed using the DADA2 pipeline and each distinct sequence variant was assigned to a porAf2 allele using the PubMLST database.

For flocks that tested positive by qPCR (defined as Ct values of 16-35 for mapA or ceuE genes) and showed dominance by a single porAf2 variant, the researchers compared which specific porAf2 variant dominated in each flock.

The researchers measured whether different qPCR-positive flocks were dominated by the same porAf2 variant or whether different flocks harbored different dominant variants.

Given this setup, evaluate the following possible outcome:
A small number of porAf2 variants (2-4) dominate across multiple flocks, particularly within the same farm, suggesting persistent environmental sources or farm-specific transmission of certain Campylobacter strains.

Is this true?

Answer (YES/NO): NO